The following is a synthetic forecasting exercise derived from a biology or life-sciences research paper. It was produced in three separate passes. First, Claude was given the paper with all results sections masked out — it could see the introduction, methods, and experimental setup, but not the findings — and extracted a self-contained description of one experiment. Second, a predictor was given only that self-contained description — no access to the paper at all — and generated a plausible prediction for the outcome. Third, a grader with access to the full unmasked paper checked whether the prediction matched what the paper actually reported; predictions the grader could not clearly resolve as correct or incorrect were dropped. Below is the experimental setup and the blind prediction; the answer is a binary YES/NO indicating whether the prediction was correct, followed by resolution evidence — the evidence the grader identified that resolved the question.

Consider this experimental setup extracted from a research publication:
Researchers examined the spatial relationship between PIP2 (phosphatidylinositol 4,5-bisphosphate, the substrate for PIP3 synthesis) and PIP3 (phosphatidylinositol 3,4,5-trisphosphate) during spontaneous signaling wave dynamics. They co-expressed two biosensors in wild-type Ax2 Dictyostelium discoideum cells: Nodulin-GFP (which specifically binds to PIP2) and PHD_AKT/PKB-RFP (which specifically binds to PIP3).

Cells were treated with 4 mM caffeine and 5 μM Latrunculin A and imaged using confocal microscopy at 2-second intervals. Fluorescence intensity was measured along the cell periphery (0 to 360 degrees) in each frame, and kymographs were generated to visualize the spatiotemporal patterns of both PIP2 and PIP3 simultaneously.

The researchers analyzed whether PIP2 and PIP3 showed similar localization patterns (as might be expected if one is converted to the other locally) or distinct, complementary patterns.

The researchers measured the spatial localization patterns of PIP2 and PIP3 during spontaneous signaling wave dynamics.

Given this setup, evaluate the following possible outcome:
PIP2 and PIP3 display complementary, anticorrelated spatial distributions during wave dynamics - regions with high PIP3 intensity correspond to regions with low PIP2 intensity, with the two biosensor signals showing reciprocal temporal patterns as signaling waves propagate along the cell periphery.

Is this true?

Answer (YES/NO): YES